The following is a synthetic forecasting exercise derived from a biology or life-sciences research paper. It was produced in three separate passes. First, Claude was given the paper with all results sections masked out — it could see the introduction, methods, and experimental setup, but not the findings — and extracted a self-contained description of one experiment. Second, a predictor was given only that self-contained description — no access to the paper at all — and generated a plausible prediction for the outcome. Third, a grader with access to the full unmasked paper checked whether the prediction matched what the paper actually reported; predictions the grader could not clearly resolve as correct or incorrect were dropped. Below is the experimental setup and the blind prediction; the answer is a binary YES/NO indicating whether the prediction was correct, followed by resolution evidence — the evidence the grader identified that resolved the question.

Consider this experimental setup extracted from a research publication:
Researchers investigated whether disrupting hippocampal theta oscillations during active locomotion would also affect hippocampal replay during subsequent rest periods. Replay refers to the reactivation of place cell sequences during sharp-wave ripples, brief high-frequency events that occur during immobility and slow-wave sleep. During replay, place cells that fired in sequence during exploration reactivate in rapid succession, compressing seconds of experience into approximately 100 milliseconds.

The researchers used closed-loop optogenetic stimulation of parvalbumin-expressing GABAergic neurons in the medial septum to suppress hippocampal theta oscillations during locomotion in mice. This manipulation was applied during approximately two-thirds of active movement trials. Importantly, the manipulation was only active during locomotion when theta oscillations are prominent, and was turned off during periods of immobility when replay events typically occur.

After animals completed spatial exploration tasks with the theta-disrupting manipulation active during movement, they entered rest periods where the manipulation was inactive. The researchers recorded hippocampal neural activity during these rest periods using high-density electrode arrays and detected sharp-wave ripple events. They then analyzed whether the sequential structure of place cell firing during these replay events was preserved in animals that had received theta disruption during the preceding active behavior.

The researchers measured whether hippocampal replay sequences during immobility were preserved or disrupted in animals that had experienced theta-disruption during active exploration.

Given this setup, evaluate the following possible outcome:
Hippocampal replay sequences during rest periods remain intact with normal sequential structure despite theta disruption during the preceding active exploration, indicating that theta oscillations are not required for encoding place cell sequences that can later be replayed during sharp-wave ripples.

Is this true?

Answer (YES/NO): YES